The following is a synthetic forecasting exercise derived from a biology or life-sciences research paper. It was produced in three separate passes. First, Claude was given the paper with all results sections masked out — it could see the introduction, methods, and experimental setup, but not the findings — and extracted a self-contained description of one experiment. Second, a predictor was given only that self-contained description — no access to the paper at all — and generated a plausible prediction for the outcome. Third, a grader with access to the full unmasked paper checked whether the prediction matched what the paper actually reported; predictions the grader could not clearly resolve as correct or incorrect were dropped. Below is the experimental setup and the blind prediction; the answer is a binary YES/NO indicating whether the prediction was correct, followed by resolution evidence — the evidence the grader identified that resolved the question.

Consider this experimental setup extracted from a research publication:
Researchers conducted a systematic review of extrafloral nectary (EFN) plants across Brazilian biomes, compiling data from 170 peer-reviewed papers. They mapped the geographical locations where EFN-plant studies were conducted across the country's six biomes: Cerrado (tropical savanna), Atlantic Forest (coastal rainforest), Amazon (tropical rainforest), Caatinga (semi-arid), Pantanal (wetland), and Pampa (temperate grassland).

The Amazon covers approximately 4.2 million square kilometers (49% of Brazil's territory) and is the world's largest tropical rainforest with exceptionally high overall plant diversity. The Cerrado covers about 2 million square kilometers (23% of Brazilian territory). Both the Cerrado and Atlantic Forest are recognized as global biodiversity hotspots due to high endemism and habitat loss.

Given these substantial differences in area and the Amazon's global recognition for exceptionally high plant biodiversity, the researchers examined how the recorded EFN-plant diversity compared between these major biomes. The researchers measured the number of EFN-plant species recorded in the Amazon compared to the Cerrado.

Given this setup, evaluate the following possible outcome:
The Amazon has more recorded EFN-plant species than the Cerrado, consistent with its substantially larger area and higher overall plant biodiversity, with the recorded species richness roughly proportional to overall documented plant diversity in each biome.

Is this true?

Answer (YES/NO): NO